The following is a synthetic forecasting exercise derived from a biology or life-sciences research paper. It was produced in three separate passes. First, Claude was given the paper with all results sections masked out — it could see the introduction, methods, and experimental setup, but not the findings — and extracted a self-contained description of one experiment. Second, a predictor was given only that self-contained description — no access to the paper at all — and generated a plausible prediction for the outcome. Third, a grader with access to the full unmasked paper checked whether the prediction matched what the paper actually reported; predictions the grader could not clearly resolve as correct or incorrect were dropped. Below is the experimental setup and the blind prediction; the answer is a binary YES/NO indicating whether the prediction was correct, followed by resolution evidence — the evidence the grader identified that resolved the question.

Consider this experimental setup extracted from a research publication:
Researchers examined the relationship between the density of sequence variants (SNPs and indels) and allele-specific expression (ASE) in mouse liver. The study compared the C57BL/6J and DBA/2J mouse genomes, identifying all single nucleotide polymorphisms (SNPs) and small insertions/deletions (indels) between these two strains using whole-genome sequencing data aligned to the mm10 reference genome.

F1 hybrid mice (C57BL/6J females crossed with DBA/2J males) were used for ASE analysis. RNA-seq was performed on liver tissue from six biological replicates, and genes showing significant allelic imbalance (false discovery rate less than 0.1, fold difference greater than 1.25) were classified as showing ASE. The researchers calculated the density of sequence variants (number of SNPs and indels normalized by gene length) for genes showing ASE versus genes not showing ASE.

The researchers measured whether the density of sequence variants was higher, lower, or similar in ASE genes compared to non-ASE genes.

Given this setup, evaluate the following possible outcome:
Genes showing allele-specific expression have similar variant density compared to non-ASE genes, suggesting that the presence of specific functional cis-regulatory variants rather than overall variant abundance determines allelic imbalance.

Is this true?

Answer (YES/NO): NO